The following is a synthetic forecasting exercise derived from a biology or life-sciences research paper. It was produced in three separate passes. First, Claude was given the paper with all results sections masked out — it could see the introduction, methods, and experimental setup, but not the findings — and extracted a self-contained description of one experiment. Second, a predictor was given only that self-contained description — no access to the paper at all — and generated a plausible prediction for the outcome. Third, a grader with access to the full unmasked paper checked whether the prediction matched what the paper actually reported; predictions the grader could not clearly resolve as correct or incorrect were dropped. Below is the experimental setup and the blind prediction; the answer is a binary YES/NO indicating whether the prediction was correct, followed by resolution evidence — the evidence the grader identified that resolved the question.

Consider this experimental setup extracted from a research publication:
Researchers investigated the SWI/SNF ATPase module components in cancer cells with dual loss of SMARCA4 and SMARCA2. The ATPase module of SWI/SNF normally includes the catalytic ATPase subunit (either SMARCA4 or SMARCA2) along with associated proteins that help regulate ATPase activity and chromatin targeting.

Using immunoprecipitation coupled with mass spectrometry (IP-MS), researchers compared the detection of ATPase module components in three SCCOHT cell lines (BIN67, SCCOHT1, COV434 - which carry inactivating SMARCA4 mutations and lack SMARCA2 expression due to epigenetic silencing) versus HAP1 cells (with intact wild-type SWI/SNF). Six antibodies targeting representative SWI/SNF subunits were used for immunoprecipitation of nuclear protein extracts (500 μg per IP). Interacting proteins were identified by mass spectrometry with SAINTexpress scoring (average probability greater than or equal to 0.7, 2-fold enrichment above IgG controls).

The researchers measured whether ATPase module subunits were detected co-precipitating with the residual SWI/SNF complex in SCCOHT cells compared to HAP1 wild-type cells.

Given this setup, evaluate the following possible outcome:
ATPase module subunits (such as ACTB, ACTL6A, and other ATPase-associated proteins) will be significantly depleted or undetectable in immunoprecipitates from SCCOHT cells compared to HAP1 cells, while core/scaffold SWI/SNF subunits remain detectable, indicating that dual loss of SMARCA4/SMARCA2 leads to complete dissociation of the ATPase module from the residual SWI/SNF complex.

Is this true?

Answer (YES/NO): YES